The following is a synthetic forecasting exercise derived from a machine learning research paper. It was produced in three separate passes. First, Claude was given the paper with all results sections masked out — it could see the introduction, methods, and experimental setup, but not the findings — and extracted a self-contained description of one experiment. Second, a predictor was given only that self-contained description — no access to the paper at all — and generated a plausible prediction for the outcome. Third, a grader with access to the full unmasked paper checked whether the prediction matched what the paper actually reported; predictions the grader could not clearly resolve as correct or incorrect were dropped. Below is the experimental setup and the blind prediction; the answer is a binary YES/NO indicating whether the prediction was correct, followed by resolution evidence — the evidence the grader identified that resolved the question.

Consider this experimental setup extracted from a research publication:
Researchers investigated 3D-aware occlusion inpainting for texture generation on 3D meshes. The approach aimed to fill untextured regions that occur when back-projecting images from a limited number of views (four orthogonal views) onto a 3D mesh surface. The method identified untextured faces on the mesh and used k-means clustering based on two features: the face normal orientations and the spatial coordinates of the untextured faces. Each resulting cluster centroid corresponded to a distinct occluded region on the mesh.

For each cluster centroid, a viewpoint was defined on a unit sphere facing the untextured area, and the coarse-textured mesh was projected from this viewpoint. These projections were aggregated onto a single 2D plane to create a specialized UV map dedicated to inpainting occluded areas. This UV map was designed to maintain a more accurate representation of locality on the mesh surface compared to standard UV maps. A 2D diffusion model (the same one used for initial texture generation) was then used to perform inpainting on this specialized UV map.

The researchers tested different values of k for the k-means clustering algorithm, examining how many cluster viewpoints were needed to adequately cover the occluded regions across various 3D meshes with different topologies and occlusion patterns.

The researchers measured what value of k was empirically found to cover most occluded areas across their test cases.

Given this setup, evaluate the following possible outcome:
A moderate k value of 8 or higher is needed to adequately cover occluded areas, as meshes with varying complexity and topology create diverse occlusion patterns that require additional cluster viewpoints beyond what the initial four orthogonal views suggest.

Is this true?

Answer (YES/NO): NO